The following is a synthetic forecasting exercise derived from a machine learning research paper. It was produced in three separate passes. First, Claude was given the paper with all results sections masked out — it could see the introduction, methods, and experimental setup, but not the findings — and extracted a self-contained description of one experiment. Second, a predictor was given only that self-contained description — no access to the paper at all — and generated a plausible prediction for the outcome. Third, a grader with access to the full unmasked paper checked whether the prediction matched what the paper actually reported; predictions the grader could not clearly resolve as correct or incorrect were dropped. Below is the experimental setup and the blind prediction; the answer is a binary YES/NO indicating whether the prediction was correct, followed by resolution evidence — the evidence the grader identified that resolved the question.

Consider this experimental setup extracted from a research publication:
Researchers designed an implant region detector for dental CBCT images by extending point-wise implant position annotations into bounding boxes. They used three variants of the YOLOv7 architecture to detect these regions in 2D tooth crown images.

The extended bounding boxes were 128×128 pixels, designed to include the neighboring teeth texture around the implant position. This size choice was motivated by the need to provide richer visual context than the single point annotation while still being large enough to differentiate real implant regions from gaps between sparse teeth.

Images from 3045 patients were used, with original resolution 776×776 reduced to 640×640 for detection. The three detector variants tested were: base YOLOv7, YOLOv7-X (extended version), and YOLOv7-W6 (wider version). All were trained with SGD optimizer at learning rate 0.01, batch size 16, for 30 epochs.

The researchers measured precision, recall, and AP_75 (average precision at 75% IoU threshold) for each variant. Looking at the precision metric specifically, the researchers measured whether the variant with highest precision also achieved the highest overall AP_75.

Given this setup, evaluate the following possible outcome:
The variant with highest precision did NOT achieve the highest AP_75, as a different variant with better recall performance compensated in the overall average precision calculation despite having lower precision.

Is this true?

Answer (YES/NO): YES